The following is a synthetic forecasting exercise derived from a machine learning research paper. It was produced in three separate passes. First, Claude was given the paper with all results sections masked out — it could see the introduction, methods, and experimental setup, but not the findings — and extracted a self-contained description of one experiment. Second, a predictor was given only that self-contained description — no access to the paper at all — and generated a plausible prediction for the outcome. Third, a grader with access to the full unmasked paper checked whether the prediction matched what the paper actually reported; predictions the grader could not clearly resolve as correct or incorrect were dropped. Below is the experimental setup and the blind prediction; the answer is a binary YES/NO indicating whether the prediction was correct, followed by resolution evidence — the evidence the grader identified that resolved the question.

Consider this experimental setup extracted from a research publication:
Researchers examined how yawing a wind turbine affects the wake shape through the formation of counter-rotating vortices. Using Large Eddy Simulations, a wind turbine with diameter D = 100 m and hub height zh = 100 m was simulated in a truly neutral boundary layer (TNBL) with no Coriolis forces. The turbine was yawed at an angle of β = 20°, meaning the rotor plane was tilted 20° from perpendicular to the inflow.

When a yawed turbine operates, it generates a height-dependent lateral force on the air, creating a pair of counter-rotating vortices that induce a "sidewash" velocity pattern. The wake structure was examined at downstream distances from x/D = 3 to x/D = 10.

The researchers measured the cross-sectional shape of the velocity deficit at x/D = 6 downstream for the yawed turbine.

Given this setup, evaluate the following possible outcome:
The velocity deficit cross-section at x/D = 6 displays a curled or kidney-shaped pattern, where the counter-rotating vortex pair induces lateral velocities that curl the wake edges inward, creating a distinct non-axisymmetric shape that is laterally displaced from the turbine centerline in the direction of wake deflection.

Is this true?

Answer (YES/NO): YES